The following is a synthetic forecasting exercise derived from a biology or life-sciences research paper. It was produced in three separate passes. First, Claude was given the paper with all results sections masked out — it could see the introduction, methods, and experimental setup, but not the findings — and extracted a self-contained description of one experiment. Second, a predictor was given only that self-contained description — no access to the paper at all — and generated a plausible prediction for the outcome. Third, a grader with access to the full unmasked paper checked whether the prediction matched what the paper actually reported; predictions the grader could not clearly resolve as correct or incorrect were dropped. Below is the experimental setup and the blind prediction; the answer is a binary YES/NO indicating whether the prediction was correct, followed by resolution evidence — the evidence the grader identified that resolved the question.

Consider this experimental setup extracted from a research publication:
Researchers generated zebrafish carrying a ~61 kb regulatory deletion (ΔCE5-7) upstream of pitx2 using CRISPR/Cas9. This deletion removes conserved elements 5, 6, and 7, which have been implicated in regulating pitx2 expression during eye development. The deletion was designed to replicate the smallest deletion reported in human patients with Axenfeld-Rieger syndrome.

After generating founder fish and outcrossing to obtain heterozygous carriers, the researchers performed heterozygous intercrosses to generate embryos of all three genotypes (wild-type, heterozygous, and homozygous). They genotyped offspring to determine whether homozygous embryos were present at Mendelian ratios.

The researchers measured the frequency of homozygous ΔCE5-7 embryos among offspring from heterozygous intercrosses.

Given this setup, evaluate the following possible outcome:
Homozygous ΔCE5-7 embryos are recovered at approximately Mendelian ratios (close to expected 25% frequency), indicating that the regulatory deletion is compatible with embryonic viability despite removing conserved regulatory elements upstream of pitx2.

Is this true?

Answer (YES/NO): YES